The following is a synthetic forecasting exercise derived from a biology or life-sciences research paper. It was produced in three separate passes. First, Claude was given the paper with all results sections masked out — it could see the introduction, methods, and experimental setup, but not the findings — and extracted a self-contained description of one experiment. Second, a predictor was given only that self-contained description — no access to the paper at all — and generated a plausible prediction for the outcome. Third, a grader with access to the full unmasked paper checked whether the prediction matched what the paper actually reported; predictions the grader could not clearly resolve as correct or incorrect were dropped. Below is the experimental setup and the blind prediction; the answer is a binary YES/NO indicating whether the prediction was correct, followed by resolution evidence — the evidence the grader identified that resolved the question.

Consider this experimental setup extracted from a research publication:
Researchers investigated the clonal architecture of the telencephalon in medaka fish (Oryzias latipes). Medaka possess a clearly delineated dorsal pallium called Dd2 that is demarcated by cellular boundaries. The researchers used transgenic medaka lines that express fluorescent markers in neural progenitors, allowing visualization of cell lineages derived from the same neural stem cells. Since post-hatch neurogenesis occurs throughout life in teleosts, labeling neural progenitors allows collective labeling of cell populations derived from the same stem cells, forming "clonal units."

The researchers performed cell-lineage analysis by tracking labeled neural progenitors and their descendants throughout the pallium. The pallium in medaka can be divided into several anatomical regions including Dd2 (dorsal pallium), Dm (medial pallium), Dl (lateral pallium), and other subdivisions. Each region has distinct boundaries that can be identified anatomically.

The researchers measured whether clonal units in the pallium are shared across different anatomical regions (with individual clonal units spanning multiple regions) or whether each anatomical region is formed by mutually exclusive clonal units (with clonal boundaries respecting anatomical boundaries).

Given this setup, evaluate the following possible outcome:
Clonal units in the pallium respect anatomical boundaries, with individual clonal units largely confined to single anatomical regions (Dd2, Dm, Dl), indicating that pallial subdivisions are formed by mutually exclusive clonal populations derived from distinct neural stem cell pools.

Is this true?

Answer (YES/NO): YES